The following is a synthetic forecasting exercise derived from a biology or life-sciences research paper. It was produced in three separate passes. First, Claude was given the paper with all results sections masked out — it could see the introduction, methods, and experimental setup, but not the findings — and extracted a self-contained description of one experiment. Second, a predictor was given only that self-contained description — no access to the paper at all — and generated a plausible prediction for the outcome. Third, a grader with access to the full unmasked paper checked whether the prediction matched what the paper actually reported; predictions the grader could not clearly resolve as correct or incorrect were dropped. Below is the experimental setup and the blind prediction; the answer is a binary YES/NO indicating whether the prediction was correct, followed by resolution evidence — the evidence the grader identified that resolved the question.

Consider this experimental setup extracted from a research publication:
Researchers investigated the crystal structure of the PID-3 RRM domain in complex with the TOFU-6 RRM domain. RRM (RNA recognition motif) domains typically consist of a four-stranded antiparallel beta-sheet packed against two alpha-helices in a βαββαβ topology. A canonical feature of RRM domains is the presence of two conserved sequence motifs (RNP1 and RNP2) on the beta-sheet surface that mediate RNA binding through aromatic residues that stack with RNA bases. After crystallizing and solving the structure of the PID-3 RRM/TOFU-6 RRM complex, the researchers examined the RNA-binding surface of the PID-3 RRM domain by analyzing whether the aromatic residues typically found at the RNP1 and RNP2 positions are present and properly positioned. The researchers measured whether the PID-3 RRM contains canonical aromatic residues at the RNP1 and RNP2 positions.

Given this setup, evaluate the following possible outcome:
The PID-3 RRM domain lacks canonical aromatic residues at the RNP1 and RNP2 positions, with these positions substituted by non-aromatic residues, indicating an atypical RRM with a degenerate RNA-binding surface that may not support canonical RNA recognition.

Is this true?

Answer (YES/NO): YES